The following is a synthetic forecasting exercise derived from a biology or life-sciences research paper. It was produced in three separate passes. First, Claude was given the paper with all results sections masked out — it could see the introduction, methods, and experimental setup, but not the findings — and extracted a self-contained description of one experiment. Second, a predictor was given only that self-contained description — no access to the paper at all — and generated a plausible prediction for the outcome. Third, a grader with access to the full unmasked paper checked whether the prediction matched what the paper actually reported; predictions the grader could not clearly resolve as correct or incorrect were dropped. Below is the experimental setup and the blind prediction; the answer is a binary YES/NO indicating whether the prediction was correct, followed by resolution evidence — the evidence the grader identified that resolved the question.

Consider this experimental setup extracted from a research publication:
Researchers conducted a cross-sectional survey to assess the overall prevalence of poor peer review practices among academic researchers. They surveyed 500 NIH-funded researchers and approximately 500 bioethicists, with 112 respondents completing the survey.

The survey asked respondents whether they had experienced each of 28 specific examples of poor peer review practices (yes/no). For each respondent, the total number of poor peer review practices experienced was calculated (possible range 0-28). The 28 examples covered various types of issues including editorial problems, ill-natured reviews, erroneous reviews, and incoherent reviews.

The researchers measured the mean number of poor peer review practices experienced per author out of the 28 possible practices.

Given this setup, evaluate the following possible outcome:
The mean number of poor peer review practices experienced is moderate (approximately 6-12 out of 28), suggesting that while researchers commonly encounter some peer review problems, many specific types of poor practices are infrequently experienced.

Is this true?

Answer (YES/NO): NO